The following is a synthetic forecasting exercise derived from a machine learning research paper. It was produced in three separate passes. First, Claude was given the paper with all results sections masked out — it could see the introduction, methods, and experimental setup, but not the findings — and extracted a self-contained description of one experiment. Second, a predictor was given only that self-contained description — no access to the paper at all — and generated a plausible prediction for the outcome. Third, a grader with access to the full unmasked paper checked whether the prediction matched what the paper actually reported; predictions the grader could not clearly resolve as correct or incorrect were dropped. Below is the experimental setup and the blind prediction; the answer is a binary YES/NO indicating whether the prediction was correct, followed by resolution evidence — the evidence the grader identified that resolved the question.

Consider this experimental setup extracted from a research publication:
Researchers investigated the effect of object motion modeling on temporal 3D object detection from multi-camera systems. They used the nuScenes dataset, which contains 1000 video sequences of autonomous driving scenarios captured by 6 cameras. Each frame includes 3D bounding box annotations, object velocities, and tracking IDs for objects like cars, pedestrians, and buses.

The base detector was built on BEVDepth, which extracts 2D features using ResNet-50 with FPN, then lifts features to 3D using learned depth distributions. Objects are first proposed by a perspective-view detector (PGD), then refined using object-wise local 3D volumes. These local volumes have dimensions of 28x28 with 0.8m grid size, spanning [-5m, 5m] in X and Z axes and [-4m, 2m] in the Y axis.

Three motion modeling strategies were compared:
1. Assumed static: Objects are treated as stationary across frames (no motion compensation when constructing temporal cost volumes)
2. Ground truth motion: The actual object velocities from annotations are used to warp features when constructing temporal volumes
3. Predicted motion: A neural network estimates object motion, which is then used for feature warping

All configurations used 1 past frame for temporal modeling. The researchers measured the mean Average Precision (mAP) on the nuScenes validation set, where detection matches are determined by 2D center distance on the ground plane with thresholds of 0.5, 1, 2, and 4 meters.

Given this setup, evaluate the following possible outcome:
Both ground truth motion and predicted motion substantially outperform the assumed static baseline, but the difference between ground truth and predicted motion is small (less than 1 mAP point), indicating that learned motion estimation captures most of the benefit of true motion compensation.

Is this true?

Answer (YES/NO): NO